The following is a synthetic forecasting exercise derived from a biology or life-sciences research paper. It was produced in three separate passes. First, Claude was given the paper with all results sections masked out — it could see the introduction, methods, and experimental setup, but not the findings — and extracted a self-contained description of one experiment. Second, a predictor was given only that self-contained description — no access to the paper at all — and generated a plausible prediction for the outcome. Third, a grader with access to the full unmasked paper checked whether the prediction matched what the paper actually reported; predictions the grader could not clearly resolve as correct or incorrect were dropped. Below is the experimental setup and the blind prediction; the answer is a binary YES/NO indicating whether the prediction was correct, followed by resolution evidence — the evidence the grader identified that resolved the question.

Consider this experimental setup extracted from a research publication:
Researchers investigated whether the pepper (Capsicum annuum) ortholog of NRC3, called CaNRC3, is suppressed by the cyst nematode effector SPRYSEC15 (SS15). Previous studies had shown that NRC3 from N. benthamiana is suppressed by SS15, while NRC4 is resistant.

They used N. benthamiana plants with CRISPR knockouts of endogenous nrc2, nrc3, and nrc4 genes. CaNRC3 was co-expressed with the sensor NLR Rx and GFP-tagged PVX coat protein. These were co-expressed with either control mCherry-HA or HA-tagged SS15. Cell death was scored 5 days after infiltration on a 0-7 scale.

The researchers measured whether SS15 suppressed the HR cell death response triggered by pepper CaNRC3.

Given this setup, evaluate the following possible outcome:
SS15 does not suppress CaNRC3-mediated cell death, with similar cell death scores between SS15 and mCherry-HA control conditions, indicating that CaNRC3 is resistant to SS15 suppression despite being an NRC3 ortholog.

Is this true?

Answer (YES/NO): YES